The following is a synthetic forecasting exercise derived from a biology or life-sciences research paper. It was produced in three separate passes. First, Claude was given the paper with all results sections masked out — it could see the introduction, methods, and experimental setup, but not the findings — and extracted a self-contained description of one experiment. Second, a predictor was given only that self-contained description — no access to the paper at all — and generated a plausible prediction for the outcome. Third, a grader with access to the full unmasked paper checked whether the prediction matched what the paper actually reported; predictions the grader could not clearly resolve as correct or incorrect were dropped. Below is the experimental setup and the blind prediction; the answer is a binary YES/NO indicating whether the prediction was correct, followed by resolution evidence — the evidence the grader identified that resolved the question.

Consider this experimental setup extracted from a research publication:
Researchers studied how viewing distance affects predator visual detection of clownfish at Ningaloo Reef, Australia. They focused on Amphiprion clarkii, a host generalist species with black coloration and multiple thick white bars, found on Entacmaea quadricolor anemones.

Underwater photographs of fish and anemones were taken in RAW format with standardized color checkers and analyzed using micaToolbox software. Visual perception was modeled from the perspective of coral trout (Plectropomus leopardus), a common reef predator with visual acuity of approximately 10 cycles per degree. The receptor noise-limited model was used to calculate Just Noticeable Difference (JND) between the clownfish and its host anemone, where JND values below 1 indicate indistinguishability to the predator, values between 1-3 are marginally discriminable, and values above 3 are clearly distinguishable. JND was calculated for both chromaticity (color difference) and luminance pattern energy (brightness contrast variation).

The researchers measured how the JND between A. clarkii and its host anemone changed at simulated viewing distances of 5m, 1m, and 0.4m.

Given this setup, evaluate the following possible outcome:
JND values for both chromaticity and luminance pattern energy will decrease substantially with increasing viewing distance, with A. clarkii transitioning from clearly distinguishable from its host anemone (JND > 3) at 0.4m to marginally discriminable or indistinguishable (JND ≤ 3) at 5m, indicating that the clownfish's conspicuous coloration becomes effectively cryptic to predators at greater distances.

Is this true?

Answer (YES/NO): NO